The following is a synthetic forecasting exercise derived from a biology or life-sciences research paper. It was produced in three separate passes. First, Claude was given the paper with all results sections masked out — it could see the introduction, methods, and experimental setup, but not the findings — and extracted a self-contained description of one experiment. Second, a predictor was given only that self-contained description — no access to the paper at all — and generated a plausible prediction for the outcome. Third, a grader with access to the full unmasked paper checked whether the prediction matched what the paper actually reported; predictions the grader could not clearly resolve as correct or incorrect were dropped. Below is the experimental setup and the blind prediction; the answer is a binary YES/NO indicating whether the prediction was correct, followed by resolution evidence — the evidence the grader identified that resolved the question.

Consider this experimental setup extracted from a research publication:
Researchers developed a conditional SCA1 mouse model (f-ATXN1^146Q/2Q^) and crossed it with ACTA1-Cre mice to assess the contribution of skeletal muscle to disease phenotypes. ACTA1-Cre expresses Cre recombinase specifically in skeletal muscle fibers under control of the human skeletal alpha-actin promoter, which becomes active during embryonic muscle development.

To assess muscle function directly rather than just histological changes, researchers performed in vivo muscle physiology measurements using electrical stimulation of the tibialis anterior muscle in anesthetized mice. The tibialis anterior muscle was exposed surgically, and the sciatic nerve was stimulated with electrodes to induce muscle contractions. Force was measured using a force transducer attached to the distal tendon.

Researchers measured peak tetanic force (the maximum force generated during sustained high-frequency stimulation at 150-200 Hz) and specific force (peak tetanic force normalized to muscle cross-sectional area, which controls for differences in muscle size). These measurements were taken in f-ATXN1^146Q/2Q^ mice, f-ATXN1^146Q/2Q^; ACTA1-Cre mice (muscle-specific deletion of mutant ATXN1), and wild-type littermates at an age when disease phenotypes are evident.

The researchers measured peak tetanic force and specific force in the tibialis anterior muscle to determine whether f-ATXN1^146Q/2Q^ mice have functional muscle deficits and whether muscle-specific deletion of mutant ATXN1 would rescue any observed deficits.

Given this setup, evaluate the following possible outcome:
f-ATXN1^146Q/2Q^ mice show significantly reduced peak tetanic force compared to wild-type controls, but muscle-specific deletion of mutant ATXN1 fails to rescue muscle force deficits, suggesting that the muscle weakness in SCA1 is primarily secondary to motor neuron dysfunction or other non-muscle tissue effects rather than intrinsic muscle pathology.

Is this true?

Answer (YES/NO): NO